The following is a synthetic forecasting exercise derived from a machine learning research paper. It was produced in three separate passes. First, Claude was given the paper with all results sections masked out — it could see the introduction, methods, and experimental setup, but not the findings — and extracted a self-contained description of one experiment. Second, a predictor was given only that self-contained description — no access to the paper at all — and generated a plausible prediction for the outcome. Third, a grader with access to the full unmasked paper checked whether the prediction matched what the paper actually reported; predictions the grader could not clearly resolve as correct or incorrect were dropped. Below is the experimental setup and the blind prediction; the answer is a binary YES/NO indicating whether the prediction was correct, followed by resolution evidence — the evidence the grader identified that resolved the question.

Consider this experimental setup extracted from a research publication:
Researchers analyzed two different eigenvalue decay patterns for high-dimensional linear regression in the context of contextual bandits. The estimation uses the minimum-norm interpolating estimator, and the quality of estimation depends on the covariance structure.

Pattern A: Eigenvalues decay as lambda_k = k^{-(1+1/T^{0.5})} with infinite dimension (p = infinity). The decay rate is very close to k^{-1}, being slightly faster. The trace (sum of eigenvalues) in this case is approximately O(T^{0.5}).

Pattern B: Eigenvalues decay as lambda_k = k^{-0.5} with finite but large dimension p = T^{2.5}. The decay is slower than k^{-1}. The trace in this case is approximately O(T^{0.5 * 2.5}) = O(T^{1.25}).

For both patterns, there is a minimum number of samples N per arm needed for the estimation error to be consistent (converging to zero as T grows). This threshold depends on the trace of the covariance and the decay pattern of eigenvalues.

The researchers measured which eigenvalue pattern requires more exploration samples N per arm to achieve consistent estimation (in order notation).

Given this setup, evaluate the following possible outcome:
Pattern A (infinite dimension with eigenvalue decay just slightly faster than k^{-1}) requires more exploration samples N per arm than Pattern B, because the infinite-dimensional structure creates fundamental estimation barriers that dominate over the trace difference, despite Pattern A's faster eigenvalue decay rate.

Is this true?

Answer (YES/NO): NO